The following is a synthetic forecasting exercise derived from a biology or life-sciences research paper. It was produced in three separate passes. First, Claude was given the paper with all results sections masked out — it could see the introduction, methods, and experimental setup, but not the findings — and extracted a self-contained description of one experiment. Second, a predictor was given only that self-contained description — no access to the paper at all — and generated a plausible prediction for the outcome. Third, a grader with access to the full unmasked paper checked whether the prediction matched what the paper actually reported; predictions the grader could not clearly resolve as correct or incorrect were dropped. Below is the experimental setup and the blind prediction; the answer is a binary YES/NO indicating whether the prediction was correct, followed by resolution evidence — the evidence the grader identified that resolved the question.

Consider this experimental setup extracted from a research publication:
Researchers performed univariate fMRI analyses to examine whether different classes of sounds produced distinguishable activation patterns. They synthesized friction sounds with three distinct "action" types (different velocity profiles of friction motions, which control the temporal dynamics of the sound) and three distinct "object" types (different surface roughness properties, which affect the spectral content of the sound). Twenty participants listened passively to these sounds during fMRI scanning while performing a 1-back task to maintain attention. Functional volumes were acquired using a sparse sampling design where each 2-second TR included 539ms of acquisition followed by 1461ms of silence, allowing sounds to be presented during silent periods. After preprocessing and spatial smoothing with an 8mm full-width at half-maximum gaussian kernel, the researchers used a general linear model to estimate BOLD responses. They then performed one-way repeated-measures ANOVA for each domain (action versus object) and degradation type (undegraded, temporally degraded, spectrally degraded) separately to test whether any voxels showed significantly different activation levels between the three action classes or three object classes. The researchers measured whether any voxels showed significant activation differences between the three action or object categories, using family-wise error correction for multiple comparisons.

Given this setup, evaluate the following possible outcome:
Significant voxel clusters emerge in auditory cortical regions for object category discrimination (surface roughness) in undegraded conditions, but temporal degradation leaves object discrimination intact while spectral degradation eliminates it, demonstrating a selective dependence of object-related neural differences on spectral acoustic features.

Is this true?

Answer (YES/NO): NO